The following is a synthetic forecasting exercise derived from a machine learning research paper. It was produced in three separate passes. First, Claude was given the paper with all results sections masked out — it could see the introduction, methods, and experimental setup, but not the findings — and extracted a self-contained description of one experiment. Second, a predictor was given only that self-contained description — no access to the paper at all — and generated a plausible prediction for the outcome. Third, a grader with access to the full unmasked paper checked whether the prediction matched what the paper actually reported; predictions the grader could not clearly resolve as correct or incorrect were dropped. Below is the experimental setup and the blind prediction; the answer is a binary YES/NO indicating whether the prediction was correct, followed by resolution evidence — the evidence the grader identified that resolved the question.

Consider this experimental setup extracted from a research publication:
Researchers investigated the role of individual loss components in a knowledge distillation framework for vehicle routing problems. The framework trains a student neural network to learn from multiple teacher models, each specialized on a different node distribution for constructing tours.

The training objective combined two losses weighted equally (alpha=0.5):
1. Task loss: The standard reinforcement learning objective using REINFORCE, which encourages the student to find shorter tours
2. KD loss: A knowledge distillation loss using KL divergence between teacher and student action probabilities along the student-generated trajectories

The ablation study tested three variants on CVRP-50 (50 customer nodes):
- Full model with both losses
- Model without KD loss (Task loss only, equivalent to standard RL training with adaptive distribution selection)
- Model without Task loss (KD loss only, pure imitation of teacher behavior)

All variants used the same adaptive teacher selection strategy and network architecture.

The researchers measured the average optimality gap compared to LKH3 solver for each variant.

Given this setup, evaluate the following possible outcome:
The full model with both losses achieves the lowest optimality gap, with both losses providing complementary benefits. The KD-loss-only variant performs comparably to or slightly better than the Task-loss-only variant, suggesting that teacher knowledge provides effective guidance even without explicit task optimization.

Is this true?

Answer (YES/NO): YES